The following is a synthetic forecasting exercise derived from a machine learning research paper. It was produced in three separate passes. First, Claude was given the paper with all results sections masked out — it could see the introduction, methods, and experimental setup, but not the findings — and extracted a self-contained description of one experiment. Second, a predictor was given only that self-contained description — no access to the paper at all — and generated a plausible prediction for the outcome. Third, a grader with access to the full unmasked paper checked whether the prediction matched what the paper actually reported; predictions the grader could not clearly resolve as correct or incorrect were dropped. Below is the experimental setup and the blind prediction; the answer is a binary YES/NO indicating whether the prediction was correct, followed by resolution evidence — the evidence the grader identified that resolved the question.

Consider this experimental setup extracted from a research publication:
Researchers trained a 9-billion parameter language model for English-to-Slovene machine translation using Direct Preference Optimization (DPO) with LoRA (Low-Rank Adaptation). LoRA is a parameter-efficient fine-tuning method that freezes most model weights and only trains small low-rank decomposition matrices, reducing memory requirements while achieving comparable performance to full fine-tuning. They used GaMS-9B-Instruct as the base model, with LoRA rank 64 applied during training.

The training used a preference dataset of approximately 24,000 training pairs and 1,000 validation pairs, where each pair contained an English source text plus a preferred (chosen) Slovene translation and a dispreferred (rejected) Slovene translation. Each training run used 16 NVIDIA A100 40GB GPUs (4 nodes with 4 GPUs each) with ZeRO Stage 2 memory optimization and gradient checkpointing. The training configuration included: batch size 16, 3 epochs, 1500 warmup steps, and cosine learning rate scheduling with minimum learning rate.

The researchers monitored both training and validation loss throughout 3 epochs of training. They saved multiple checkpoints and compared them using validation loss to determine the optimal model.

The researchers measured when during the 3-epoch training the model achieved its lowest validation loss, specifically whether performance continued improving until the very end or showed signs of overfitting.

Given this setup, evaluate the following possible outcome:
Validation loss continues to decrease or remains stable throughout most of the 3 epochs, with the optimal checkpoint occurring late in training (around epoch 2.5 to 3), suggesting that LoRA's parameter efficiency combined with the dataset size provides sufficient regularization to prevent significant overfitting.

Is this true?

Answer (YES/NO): YES